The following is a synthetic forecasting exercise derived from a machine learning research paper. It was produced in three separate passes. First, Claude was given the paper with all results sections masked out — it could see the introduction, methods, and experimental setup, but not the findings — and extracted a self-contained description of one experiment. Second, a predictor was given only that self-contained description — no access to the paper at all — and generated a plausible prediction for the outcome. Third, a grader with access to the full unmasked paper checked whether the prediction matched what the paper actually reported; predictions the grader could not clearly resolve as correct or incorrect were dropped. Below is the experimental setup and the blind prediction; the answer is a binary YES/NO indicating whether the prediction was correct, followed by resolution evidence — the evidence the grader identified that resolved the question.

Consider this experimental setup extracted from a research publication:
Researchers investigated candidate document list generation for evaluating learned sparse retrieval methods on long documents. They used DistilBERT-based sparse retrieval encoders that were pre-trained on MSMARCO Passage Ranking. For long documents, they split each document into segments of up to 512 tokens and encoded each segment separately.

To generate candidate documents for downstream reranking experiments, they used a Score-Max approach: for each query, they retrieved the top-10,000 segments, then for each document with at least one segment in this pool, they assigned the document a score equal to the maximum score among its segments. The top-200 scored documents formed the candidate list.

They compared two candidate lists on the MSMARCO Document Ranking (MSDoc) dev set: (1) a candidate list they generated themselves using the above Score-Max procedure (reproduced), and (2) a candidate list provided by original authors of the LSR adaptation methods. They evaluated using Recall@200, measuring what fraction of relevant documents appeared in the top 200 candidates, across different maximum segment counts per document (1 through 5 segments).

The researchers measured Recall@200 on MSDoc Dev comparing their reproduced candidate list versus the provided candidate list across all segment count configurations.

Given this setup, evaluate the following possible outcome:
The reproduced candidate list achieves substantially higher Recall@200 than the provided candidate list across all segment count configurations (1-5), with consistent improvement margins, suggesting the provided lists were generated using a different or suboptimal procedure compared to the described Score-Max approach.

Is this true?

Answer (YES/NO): NO